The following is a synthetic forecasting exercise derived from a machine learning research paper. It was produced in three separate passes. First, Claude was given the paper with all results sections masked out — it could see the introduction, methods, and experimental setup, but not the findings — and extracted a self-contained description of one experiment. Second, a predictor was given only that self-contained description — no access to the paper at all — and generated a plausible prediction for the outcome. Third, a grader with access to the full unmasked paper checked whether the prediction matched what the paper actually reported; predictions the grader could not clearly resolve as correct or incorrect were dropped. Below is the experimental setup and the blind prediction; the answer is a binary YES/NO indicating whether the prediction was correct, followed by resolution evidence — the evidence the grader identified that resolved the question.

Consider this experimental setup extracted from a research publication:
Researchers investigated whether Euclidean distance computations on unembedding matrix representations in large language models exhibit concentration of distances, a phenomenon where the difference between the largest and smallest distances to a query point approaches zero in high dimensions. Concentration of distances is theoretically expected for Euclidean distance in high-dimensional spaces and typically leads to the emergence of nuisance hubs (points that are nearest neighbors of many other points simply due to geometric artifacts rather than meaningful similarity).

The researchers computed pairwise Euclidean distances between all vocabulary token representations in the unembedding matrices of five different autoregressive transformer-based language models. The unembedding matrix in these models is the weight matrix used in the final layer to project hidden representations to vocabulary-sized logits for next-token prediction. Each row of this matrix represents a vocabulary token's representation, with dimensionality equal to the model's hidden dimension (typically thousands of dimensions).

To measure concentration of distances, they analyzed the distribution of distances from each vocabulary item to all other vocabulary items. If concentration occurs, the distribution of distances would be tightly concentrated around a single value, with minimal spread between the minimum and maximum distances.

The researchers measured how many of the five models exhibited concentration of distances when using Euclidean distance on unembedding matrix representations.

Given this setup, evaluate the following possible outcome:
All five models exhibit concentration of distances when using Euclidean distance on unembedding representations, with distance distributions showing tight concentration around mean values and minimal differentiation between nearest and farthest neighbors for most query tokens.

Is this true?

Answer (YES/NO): NO